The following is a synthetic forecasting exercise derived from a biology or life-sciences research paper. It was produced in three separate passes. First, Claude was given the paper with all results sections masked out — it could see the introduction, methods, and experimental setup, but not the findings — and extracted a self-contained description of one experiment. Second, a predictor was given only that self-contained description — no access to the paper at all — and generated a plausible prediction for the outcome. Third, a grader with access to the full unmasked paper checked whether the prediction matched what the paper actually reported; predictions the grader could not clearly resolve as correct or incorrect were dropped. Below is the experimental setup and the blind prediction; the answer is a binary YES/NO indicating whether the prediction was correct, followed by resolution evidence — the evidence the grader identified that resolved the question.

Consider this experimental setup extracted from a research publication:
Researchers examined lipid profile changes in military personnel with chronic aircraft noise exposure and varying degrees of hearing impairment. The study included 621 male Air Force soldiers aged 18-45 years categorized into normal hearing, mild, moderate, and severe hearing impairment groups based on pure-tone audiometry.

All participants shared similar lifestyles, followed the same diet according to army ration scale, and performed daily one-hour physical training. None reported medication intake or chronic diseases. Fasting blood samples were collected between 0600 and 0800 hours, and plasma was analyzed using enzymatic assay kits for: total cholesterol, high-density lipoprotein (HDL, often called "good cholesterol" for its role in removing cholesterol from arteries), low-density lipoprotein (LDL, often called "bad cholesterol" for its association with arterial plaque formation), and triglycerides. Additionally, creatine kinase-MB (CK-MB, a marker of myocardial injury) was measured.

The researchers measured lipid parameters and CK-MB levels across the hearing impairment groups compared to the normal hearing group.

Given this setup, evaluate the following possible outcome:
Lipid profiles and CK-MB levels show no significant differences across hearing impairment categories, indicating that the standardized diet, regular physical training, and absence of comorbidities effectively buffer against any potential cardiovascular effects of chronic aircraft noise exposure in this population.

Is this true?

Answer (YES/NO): NO